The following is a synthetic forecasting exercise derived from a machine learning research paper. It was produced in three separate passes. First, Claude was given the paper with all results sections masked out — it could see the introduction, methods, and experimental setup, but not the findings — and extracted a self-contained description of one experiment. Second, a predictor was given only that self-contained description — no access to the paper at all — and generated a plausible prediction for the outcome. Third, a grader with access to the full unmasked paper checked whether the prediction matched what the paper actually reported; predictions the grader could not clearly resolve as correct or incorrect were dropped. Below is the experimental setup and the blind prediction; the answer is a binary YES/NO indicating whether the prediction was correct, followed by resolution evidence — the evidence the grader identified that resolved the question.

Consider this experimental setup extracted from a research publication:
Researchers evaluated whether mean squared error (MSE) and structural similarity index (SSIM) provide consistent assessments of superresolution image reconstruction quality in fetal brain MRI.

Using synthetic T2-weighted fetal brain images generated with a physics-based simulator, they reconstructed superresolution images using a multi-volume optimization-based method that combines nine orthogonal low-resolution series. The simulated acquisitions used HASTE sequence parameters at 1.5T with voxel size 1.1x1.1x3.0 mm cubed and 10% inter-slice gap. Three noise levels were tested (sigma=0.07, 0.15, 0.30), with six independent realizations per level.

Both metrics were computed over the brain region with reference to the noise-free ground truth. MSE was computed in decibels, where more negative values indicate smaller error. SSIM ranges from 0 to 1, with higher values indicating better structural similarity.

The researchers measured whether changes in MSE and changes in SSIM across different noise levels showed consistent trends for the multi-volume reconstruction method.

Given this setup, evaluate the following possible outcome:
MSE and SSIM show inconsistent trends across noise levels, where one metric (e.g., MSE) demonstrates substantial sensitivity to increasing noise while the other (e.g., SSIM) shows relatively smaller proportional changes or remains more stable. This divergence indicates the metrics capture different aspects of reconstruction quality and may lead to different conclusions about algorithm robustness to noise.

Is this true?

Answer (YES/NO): YES